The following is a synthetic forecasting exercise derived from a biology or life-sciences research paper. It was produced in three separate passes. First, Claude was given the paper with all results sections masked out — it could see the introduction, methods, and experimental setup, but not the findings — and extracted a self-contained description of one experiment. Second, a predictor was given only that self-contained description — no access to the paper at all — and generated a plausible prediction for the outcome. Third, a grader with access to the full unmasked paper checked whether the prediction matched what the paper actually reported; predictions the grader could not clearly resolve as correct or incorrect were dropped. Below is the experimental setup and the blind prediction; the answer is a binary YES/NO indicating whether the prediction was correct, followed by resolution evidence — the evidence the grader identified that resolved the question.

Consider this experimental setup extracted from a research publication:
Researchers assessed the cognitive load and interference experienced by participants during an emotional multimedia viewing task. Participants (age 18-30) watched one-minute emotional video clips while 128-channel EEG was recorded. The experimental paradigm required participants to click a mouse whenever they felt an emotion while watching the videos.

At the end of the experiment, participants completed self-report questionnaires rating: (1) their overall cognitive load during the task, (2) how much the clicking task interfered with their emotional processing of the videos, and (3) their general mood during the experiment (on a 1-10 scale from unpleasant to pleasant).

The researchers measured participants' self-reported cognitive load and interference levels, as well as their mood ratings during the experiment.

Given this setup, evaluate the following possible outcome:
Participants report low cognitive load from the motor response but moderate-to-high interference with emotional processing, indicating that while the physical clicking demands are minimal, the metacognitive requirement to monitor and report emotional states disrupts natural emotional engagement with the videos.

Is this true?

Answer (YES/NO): NO